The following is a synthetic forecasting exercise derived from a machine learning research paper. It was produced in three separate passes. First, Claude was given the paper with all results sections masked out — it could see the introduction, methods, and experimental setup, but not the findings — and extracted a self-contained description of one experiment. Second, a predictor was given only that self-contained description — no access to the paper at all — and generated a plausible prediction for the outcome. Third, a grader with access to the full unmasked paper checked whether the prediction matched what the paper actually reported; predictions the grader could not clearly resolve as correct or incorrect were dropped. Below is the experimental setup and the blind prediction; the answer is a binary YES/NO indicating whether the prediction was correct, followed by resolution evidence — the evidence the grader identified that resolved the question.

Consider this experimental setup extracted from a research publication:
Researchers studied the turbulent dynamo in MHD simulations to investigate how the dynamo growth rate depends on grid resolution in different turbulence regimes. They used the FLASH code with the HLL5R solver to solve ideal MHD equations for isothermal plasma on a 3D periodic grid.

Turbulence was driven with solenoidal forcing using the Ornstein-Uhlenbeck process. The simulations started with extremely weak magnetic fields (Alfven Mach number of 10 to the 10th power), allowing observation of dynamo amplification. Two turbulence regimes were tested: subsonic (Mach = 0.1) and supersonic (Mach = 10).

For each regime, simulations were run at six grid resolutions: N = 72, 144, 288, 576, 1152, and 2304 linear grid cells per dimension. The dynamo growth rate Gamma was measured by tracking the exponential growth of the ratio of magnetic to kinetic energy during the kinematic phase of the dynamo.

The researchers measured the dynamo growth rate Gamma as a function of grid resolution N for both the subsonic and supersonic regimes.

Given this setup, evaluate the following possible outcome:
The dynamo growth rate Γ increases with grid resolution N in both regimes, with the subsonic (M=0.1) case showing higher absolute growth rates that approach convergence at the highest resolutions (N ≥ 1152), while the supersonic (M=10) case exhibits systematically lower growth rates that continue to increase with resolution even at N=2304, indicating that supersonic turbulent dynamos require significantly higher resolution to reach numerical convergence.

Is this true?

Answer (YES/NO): NO